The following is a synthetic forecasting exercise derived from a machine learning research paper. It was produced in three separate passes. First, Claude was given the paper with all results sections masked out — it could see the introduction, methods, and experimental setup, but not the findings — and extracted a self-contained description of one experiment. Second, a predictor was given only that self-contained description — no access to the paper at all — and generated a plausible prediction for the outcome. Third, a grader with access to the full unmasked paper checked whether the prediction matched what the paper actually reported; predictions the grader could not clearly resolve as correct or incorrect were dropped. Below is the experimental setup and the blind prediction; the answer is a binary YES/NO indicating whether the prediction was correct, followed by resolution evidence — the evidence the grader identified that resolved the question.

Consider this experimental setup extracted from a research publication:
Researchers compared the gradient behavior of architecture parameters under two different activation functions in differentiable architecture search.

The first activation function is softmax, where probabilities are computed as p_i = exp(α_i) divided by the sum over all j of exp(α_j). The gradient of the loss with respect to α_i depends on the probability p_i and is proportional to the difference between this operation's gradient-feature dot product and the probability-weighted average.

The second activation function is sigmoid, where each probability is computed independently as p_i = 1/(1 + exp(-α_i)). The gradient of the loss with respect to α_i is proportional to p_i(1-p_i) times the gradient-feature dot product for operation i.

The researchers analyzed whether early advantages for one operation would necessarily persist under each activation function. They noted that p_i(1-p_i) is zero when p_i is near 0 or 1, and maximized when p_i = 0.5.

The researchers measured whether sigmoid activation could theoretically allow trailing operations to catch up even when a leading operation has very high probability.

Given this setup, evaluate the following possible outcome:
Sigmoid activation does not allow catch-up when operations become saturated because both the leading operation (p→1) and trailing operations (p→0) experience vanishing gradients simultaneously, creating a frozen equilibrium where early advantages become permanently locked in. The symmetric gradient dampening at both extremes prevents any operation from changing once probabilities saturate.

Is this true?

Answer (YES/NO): NO